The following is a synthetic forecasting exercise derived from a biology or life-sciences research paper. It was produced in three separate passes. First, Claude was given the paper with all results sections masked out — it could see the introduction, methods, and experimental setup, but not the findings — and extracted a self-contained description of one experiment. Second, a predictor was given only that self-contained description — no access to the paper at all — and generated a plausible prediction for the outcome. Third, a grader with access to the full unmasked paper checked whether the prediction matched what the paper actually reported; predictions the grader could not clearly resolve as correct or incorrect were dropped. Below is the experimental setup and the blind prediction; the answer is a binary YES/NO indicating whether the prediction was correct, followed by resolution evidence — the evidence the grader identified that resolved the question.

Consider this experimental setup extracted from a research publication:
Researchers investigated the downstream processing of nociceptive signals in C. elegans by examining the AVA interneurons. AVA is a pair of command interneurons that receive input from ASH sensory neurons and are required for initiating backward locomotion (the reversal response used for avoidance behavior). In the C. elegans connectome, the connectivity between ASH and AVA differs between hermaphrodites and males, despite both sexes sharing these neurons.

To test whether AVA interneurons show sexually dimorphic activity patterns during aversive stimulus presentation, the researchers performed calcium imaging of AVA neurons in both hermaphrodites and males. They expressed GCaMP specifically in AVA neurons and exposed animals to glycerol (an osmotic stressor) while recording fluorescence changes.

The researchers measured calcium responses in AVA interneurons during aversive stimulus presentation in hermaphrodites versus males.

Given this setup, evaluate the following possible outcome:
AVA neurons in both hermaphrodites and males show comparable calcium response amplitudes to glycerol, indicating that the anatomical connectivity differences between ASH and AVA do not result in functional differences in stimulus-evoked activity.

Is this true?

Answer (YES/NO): NO